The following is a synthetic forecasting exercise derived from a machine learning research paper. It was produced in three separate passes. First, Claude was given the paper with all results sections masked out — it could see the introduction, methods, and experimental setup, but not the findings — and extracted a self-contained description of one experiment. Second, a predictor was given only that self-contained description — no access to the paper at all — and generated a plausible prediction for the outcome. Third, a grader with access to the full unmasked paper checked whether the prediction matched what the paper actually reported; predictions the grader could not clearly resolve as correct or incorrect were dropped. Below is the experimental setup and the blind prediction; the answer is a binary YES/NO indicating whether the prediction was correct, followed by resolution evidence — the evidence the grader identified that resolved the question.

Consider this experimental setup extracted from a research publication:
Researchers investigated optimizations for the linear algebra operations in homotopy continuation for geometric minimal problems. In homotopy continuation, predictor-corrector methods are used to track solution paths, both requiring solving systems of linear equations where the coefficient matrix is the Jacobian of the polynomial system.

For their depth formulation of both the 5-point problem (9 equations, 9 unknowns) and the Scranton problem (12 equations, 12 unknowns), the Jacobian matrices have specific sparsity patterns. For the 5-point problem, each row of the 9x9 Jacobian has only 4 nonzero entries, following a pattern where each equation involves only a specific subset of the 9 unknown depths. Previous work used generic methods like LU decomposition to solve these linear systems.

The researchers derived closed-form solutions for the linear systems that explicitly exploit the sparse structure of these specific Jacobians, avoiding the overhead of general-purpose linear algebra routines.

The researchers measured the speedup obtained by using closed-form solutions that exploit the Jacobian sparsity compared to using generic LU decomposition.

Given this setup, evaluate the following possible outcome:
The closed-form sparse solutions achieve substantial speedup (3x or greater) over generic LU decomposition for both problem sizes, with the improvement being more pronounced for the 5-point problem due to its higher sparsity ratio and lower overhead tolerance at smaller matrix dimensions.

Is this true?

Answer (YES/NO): NO